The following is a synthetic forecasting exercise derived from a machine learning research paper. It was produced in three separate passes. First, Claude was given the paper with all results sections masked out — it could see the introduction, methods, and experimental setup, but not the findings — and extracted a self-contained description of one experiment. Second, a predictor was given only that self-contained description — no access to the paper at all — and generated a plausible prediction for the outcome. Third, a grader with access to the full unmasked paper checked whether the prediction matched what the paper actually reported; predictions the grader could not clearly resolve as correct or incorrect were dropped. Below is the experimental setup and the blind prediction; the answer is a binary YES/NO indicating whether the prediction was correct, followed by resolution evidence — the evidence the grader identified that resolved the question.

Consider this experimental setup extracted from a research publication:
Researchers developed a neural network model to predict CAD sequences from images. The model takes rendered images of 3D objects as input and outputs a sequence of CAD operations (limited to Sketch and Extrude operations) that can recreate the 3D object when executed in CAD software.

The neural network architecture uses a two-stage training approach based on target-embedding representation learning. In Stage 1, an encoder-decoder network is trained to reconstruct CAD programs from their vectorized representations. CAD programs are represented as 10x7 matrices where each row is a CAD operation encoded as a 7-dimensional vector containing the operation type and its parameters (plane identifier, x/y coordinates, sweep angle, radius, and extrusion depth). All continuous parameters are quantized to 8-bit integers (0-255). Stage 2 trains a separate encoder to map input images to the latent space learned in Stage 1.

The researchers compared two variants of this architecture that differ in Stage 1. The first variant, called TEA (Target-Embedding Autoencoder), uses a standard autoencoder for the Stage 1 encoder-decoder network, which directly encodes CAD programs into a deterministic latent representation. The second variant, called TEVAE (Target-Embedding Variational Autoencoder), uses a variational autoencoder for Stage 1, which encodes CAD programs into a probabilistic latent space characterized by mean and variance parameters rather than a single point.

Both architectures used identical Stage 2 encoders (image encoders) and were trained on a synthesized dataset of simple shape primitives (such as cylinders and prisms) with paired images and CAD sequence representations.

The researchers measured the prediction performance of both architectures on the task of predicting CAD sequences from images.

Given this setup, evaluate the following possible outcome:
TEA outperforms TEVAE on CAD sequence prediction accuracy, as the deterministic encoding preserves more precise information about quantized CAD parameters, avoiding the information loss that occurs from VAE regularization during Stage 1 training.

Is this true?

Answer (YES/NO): NO